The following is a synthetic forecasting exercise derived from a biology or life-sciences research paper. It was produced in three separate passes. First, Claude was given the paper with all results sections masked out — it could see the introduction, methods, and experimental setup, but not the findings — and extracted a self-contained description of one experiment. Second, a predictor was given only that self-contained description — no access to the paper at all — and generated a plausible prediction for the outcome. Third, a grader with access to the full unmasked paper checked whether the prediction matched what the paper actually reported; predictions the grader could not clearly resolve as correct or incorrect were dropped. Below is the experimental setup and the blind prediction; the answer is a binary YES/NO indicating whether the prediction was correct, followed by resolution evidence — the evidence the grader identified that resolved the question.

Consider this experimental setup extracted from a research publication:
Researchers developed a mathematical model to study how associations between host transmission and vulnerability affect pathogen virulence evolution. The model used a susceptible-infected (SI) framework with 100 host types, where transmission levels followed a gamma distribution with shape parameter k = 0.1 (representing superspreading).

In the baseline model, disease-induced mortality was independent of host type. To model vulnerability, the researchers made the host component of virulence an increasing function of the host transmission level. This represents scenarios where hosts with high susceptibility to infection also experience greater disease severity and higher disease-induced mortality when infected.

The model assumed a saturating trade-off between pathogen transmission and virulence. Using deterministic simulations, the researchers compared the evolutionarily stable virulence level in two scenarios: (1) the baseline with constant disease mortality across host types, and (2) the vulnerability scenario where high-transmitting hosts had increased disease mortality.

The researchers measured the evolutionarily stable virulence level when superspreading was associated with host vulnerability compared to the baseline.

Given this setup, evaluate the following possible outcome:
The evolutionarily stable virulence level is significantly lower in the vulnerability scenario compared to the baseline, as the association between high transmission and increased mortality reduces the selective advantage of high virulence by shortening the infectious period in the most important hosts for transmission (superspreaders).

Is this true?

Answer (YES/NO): YES